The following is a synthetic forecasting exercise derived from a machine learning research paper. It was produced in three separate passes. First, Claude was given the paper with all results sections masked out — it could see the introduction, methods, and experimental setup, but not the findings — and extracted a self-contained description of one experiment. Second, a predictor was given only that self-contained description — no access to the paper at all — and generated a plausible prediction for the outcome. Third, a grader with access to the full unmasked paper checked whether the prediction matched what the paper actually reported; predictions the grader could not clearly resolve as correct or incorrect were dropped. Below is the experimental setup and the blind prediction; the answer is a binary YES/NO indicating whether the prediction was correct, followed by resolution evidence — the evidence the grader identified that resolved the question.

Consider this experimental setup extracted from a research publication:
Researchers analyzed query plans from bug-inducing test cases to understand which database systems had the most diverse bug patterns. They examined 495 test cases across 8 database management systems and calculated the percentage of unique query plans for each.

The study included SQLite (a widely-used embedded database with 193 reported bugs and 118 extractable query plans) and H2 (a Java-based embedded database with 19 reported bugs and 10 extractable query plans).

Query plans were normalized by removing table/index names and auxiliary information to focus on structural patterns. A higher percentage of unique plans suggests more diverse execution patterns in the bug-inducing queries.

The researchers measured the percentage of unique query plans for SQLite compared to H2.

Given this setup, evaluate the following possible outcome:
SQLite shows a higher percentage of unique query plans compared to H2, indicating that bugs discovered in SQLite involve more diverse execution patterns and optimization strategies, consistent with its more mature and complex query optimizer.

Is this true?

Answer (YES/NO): NO